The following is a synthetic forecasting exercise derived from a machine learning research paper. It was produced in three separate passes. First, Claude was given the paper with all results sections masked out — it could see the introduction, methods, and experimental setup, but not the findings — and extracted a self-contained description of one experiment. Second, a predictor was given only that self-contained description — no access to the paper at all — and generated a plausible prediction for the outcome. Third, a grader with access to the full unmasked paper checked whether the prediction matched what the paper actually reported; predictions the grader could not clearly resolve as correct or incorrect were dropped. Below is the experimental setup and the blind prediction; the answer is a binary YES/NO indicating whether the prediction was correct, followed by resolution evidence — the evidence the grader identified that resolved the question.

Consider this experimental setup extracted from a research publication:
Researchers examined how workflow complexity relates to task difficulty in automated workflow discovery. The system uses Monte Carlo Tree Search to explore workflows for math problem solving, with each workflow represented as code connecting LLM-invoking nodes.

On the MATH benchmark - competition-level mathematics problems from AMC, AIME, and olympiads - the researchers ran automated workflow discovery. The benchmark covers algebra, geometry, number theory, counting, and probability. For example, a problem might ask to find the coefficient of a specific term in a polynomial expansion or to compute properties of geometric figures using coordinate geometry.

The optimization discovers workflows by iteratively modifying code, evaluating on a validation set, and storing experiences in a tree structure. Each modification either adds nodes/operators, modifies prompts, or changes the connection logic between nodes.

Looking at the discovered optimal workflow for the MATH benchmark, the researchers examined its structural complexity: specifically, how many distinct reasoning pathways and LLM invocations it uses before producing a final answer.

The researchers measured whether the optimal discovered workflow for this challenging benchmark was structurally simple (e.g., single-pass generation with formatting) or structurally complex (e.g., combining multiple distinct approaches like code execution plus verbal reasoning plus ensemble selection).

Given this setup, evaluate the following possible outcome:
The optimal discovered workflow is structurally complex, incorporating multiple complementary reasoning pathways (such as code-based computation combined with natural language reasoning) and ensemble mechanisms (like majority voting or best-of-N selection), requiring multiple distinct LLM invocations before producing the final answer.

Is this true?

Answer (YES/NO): YES